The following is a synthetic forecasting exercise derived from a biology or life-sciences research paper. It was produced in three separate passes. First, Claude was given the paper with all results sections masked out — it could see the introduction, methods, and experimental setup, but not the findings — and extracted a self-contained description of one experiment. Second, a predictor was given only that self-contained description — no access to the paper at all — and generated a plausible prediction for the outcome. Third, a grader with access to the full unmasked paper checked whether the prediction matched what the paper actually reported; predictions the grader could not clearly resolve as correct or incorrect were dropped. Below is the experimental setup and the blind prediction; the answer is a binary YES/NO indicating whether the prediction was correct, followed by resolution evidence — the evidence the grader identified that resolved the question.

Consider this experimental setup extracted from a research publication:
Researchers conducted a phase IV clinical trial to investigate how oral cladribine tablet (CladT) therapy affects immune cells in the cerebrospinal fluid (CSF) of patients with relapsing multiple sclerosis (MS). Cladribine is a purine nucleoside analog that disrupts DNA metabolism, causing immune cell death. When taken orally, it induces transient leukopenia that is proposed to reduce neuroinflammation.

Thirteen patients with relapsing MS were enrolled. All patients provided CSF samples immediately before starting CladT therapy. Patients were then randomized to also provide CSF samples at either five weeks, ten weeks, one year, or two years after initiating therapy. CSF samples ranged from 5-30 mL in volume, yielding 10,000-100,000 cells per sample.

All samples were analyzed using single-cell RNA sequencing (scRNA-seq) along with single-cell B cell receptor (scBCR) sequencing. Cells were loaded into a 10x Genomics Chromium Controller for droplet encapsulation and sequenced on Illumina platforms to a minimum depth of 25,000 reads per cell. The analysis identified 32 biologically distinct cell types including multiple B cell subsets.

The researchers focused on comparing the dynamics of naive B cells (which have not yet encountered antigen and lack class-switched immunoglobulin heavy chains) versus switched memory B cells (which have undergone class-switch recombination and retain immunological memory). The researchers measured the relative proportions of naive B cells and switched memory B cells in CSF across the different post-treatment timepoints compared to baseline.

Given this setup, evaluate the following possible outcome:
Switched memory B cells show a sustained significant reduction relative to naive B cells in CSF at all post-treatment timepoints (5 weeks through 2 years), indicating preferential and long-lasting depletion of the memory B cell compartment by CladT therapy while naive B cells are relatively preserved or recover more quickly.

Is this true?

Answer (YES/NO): NO